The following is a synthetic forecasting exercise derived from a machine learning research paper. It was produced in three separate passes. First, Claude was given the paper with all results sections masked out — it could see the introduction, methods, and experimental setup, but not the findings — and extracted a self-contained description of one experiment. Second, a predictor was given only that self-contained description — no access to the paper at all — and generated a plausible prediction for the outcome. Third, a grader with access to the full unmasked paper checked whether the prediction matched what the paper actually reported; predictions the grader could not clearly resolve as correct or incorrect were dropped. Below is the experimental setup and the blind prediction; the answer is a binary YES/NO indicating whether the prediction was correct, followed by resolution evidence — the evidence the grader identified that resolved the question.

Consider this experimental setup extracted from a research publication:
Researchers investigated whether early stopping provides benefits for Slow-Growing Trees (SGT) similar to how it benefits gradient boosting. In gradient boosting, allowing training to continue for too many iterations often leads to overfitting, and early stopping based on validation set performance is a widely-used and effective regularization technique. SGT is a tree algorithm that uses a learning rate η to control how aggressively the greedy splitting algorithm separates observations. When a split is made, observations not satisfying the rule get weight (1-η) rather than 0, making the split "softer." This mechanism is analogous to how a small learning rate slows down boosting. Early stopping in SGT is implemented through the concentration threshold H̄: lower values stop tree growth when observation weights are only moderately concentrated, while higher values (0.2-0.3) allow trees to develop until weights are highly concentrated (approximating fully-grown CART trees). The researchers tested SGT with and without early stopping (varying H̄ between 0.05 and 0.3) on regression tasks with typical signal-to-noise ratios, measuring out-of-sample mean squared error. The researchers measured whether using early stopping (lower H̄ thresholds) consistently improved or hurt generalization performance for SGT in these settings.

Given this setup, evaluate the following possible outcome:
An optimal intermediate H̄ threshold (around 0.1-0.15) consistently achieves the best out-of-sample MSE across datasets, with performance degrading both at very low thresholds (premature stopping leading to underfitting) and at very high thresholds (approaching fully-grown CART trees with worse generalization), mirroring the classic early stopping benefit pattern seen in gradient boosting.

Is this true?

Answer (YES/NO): NO